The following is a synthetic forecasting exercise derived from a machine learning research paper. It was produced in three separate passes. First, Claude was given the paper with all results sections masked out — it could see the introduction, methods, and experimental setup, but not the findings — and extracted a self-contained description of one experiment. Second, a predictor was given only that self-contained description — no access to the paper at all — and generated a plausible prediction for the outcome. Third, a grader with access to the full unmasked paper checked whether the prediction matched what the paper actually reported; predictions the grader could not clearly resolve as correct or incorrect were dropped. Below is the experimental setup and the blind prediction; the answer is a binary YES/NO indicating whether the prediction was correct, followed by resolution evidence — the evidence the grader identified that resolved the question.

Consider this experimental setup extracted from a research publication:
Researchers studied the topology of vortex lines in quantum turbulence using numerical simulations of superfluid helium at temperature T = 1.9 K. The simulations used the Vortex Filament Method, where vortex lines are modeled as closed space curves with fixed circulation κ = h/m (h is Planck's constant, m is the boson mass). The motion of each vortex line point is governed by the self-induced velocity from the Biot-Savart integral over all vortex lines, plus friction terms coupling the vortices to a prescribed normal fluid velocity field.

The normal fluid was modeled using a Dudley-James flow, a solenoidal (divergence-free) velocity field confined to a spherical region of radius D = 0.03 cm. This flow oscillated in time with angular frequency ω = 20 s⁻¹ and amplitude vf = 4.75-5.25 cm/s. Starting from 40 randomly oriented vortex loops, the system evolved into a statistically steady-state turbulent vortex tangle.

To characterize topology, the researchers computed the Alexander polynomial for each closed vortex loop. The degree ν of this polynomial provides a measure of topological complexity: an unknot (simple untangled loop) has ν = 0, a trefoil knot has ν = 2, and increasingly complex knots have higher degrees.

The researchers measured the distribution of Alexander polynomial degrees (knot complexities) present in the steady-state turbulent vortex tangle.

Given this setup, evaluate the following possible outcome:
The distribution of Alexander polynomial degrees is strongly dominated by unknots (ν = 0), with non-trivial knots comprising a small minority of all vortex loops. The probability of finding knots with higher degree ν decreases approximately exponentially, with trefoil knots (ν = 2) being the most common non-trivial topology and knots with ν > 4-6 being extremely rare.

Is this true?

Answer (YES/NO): NO